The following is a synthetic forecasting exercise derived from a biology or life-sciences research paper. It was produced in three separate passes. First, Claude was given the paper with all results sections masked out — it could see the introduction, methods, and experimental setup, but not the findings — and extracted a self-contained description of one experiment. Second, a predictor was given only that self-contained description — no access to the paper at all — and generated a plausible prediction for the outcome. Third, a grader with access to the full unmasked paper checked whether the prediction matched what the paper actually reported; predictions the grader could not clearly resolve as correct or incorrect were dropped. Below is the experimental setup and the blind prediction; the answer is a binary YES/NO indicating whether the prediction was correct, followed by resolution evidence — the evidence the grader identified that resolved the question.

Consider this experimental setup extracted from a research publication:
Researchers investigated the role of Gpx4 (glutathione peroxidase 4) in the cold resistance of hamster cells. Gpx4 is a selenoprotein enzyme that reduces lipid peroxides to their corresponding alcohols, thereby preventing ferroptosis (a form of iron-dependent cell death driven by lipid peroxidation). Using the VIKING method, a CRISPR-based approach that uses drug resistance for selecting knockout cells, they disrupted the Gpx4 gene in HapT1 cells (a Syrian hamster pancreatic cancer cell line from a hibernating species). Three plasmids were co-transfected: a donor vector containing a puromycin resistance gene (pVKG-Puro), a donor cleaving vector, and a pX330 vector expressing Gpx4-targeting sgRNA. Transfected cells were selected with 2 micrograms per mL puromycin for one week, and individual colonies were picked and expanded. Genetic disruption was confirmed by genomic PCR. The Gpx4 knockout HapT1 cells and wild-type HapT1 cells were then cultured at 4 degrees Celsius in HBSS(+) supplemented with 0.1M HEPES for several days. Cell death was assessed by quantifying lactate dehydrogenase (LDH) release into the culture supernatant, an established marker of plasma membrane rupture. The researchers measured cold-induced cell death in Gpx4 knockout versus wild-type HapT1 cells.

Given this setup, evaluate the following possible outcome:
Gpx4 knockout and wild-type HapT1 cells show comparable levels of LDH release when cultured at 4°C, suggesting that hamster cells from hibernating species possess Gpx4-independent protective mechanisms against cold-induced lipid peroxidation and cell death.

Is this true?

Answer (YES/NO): NO